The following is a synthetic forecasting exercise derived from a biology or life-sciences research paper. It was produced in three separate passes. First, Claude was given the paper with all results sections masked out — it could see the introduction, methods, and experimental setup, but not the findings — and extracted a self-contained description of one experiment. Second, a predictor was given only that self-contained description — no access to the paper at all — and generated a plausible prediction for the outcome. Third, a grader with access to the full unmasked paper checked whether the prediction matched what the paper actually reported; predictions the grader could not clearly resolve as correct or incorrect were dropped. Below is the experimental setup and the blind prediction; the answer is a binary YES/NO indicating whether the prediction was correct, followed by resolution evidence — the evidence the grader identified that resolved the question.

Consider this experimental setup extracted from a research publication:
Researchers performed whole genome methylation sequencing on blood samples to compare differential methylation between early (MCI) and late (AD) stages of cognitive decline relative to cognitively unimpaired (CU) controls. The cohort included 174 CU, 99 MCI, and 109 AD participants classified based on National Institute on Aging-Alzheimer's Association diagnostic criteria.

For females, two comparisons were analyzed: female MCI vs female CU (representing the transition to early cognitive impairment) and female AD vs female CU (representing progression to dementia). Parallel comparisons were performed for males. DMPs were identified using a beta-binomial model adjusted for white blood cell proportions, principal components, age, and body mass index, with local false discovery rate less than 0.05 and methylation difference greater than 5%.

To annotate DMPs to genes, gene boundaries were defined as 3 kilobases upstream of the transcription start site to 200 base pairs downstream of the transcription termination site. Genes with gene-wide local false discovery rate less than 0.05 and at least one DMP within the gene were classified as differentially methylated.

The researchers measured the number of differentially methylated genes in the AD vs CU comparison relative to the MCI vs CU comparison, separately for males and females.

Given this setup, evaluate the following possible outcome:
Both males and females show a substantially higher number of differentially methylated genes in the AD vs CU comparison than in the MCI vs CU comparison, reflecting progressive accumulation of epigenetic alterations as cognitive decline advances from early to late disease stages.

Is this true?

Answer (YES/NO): NO